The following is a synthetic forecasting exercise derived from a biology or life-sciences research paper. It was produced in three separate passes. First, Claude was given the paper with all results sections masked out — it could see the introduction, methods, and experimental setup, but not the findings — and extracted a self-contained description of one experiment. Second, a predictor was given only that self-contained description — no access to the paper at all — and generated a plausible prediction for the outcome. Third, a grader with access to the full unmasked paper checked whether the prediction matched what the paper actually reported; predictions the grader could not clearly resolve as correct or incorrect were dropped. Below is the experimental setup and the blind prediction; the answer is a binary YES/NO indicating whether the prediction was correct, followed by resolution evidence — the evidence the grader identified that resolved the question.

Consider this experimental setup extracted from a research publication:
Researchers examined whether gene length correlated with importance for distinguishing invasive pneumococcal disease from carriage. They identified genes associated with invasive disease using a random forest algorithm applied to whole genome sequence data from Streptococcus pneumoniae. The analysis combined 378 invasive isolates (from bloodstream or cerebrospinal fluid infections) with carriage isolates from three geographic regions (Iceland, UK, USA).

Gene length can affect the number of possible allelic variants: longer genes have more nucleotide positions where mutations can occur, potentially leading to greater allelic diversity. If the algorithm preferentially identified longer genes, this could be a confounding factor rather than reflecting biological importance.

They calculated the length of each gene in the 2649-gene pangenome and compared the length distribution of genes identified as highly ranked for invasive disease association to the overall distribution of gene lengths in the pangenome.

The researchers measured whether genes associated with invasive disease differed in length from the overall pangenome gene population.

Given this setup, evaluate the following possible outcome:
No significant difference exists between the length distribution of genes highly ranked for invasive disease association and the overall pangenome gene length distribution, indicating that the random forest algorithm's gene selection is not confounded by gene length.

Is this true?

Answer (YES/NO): YES